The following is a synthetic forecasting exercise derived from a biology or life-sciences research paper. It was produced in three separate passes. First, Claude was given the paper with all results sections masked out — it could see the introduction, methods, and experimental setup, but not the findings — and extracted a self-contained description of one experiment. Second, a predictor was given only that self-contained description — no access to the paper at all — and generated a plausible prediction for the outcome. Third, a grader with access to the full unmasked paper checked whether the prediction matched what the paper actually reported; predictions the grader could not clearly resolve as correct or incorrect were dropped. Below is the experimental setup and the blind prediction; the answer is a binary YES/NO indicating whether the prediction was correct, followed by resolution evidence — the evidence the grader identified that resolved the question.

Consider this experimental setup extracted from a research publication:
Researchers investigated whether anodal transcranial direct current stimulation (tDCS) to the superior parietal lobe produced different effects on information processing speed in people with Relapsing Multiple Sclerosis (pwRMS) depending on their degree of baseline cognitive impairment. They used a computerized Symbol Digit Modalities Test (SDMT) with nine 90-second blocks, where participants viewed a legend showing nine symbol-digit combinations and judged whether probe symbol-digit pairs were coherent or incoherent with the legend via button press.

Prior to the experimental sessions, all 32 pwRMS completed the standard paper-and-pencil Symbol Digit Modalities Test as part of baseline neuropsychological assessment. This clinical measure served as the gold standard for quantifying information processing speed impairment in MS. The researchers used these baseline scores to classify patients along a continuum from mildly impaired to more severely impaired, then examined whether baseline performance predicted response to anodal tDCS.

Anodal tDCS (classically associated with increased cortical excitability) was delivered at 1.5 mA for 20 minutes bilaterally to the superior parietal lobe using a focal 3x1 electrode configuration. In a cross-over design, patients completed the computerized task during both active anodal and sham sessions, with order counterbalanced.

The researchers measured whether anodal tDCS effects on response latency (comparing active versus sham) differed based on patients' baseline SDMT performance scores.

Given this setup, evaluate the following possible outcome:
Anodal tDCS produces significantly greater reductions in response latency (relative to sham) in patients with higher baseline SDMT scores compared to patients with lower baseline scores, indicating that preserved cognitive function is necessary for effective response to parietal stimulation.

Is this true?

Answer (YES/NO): YES